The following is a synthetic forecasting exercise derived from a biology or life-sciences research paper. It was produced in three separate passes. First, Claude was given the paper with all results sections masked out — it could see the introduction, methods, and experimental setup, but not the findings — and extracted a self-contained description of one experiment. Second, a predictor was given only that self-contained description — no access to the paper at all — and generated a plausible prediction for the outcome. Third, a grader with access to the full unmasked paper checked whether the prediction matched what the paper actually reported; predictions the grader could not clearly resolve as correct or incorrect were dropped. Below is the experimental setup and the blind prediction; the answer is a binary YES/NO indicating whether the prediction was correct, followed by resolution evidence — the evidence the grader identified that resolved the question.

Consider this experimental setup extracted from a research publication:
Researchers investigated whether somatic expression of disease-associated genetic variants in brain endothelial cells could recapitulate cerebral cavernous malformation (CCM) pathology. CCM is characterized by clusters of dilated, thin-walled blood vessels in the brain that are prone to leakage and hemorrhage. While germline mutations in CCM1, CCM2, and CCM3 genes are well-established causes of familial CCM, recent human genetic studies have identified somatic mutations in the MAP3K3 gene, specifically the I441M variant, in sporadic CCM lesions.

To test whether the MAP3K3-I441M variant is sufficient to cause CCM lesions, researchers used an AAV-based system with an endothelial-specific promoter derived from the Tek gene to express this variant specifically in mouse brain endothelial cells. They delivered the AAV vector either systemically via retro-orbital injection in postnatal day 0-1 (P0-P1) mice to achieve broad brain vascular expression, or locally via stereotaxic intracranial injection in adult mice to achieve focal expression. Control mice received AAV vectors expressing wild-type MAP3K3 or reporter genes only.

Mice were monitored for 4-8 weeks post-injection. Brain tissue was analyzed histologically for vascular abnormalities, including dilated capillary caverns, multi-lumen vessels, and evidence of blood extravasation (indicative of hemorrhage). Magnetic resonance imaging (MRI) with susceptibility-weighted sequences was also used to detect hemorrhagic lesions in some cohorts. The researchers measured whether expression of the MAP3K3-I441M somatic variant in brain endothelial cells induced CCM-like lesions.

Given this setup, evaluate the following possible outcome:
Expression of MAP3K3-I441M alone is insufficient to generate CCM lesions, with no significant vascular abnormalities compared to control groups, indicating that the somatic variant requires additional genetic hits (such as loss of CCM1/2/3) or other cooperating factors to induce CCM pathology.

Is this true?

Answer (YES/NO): NO